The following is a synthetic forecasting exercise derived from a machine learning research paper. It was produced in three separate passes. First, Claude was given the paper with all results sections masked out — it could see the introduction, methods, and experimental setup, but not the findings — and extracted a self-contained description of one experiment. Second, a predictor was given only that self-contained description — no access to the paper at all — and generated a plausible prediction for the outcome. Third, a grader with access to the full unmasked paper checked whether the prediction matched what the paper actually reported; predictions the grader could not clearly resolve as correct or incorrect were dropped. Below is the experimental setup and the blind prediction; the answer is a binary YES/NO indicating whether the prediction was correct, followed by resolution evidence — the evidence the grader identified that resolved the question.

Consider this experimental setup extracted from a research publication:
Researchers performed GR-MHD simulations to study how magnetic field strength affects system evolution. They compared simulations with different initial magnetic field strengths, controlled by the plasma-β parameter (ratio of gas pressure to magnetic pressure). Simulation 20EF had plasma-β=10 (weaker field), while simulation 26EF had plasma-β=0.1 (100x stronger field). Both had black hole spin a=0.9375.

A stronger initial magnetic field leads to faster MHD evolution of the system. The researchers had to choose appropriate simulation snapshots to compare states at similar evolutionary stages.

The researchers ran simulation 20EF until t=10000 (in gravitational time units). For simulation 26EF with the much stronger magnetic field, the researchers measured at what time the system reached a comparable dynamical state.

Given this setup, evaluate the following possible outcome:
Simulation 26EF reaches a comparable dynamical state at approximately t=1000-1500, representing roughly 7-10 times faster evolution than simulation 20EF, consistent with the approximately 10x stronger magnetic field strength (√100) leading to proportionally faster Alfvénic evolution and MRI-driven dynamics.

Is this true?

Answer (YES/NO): NO